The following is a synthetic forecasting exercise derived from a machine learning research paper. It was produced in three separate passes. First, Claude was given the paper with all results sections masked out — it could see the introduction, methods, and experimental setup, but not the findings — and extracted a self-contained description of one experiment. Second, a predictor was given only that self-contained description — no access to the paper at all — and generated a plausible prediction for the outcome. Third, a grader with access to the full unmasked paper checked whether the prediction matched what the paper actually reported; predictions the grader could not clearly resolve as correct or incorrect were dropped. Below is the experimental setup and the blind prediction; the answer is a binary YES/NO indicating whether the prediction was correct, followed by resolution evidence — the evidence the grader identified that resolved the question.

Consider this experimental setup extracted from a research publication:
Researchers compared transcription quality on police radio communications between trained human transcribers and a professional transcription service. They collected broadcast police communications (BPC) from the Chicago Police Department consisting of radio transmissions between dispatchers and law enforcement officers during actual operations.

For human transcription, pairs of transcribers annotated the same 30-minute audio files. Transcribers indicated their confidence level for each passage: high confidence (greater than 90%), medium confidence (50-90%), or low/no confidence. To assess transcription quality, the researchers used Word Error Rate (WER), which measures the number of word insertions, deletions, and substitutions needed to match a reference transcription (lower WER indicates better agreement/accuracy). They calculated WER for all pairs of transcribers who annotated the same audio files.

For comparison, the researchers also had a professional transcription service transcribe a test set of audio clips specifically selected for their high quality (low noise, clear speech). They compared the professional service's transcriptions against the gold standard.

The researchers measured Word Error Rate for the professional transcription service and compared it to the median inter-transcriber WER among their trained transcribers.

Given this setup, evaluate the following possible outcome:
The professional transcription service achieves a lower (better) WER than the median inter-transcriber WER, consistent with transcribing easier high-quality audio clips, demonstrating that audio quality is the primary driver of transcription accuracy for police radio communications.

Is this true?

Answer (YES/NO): NO